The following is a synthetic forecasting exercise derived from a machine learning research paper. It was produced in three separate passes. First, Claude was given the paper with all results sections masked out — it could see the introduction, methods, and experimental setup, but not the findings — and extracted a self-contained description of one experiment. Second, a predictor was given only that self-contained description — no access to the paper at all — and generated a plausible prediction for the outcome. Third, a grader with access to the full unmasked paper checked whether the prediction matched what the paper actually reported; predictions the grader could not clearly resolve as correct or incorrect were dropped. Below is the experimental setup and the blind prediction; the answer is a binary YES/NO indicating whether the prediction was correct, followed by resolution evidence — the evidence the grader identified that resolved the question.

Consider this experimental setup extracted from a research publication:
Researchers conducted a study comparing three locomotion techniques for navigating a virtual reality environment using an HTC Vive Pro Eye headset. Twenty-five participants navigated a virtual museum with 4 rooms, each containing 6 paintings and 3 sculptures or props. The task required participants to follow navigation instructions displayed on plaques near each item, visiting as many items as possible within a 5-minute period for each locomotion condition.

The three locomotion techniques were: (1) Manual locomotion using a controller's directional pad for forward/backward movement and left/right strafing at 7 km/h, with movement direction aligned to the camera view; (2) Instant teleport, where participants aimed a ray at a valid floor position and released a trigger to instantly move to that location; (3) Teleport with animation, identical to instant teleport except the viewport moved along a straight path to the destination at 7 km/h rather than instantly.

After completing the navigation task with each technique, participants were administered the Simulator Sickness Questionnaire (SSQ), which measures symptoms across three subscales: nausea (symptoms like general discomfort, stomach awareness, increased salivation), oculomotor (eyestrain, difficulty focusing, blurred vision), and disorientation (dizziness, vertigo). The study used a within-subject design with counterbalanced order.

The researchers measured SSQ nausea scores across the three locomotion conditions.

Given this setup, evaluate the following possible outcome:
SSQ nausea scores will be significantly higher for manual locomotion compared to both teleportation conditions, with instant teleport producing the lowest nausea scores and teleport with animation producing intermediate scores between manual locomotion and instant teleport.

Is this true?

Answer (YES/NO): NO